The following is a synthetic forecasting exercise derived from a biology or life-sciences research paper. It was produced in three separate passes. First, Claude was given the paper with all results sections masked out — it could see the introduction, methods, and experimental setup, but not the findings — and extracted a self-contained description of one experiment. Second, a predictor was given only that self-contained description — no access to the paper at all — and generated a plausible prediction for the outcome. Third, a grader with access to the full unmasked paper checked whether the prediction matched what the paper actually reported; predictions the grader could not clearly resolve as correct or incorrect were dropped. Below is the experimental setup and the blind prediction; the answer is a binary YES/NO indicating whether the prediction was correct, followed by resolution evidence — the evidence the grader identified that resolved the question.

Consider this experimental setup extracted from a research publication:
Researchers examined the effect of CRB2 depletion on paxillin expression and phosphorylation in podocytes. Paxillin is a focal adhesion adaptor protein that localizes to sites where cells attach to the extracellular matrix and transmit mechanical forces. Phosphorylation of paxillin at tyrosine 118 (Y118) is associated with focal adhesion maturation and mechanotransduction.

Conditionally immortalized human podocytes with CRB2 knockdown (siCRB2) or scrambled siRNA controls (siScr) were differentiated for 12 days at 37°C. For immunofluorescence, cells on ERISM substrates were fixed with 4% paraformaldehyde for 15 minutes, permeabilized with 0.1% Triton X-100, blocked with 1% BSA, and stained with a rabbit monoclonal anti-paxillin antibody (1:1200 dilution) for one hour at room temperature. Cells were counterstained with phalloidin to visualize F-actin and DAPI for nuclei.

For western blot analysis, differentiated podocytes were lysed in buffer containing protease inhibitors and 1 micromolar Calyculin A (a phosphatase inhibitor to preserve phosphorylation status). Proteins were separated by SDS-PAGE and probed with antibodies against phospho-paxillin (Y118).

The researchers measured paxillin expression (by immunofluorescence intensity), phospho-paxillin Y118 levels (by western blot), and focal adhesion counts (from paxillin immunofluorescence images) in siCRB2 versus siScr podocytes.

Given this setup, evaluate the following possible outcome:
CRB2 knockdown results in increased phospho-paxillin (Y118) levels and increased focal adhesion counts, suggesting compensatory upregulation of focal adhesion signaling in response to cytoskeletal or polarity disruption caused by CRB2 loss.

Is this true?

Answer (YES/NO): NO